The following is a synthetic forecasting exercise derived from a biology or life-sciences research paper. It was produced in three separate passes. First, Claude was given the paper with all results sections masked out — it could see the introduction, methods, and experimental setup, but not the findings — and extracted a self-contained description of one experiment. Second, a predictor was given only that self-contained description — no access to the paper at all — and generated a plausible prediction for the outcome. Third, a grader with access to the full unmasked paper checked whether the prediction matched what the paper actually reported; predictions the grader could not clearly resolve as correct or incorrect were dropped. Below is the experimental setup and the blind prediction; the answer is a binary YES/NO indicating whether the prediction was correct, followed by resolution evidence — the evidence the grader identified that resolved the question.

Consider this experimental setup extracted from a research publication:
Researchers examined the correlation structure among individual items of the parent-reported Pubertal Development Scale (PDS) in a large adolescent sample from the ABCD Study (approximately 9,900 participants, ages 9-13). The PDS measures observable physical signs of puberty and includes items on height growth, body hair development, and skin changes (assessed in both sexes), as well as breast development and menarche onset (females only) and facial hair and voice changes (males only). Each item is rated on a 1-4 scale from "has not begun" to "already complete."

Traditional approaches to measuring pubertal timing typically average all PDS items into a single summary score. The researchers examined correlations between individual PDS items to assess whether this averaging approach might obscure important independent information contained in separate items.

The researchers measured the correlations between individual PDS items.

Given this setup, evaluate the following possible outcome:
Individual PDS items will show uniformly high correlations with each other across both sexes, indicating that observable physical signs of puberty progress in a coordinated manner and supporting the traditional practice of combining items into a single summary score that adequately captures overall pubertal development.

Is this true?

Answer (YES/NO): NO